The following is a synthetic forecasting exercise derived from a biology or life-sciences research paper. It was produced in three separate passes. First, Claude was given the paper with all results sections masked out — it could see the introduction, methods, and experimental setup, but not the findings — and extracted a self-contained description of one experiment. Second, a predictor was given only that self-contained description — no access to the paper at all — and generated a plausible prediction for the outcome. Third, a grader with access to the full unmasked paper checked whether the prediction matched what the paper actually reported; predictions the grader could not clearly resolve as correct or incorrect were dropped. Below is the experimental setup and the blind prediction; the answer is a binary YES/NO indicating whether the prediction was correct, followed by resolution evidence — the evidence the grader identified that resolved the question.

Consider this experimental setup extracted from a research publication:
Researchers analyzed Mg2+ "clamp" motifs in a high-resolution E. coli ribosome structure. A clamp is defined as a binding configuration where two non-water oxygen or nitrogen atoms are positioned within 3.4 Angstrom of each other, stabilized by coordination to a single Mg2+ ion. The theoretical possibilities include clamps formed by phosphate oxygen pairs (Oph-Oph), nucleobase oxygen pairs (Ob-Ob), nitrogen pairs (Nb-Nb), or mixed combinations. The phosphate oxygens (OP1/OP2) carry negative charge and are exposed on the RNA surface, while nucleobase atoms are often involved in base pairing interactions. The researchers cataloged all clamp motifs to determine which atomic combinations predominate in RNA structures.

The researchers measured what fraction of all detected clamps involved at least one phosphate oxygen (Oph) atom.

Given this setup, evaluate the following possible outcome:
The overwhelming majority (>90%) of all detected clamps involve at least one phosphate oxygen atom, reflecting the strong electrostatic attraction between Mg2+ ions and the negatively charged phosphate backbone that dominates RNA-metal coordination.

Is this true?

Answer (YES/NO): YES